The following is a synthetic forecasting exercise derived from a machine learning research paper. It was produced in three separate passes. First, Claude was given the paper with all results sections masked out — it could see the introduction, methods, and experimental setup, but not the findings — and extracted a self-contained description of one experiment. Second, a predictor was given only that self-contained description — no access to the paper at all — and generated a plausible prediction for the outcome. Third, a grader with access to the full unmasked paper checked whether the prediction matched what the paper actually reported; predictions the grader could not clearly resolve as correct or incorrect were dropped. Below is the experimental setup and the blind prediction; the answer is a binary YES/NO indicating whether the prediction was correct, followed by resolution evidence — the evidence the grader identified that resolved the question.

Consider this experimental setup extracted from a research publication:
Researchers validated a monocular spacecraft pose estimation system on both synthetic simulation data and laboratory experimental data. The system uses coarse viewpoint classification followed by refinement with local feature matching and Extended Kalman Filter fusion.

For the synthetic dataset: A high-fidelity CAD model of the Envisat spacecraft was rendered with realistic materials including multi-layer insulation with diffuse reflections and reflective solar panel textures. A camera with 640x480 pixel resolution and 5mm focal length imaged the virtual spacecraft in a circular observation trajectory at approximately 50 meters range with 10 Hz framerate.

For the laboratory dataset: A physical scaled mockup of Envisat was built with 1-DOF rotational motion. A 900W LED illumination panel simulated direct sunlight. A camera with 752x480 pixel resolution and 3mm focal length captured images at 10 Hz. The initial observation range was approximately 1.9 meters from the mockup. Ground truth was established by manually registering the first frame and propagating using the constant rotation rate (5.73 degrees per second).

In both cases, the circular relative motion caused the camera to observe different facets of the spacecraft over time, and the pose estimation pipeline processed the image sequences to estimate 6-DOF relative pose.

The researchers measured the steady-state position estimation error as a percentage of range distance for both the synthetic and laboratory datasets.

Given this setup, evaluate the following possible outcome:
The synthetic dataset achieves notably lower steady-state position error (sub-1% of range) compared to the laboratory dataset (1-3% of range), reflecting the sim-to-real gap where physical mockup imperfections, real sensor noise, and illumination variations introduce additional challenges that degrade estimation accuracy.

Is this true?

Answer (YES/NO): NO